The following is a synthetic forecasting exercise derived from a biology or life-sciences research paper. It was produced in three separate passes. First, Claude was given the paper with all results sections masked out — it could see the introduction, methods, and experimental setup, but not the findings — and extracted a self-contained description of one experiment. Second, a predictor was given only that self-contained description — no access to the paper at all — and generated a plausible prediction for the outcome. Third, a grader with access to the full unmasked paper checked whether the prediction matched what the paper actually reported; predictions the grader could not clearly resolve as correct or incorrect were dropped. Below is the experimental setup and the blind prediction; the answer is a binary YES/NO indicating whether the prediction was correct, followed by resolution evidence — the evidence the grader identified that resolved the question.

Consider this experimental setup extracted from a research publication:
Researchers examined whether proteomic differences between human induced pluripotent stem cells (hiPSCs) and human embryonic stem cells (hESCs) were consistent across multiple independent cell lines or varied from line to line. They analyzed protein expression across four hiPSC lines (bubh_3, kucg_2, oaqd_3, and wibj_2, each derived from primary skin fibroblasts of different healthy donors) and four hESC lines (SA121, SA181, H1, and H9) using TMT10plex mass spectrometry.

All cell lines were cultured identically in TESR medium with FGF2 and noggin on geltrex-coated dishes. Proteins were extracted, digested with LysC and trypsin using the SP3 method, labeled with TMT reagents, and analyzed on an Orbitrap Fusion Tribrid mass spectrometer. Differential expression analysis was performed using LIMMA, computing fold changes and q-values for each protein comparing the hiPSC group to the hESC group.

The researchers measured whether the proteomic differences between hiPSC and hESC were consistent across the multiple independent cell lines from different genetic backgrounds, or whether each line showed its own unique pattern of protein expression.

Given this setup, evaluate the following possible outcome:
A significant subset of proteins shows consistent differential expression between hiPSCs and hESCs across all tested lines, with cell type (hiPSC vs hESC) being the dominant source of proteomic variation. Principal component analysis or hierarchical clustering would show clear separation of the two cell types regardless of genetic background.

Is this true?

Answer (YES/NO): YES